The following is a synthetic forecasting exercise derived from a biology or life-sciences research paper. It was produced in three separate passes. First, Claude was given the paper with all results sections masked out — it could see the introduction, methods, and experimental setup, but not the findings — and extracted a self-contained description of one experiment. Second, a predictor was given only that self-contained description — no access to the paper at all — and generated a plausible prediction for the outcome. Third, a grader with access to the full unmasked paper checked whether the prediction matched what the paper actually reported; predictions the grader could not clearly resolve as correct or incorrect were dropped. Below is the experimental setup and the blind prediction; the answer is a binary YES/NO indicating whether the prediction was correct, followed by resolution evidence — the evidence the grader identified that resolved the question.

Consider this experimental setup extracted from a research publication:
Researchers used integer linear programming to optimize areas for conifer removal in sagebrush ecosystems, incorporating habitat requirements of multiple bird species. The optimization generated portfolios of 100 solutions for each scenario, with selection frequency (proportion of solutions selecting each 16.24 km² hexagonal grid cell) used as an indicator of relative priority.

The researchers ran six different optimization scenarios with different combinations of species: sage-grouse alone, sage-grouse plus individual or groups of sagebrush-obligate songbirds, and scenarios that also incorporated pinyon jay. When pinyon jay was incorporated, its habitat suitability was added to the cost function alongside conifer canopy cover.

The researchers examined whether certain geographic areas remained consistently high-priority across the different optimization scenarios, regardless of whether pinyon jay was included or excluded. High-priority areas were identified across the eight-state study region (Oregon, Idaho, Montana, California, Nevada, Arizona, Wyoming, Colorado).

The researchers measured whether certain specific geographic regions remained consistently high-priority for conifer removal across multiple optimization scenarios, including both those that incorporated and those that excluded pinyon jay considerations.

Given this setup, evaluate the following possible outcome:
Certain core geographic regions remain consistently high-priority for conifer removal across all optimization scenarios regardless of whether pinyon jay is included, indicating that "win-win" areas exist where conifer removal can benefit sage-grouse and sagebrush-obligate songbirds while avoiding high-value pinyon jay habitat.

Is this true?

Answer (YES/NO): YES